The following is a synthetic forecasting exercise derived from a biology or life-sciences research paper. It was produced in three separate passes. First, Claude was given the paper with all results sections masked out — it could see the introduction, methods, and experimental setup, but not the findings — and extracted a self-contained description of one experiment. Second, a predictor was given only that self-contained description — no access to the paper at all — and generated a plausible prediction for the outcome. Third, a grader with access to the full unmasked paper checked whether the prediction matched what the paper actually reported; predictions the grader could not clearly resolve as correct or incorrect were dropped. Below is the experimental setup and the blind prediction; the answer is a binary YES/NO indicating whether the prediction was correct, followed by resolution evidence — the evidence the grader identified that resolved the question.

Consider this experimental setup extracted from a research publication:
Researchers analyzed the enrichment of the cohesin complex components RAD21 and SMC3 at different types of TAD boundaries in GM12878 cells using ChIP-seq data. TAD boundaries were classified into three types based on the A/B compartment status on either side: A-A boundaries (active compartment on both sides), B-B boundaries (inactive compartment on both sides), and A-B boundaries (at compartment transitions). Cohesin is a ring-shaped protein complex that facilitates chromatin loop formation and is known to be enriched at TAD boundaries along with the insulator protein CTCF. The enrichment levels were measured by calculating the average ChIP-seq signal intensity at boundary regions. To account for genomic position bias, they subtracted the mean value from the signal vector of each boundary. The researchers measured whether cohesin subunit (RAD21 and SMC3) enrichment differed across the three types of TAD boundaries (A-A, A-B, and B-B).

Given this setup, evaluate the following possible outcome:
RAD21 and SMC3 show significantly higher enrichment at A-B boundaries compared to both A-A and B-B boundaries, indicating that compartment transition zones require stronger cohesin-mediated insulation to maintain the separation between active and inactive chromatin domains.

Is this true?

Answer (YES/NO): NO